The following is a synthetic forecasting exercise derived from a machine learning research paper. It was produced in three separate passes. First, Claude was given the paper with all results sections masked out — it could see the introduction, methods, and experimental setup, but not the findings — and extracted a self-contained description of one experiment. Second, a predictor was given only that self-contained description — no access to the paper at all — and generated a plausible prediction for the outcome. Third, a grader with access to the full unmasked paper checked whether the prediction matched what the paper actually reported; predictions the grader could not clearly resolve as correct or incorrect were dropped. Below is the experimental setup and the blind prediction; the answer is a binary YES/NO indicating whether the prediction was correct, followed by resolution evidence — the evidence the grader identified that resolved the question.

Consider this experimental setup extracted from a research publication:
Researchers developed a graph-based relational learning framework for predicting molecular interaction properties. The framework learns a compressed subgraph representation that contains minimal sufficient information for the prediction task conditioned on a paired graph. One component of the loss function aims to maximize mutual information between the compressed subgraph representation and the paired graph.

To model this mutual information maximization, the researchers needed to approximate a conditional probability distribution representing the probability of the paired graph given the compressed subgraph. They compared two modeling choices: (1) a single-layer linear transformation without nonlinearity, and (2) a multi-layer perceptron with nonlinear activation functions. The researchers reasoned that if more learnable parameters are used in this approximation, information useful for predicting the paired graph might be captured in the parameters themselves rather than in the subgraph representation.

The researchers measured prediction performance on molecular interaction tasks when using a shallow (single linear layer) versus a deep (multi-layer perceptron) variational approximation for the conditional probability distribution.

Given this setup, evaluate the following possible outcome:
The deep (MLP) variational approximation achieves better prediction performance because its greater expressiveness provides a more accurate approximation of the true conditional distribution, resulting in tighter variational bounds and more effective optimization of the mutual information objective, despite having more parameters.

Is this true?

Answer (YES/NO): NO